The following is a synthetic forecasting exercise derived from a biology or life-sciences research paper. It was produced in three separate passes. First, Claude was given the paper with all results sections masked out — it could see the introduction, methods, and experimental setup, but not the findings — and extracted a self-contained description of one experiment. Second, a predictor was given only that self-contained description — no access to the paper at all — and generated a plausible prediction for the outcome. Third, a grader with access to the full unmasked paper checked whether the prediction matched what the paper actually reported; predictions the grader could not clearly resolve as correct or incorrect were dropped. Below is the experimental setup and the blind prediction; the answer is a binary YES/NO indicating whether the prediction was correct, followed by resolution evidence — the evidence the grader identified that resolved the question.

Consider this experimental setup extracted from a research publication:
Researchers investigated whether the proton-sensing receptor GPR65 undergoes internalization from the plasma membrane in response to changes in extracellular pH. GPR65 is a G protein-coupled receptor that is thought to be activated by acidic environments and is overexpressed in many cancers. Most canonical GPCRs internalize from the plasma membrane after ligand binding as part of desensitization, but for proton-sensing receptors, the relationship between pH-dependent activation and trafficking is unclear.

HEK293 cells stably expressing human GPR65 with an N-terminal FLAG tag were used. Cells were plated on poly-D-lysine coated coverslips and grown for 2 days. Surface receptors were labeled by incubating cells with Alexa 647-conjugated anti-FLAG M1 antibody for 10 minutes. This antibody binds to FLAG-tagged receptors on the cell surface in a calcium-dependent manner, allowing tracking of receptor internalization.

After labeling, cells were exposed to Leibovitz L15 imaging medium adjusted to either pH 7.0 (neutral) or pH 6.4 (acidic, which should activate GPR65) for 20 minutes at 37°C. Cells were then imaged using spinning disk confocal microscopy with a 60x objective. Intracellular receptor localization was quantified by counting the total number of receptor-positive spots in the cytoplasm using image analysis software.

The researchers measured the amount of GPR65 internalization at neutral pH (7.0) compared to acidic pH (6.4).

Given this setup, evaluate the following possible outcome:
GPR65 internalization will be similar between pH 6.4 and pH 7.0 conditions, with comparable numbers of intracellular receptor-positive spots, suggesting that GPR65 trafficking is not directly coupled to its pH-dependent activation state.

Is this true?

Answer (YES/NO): YES